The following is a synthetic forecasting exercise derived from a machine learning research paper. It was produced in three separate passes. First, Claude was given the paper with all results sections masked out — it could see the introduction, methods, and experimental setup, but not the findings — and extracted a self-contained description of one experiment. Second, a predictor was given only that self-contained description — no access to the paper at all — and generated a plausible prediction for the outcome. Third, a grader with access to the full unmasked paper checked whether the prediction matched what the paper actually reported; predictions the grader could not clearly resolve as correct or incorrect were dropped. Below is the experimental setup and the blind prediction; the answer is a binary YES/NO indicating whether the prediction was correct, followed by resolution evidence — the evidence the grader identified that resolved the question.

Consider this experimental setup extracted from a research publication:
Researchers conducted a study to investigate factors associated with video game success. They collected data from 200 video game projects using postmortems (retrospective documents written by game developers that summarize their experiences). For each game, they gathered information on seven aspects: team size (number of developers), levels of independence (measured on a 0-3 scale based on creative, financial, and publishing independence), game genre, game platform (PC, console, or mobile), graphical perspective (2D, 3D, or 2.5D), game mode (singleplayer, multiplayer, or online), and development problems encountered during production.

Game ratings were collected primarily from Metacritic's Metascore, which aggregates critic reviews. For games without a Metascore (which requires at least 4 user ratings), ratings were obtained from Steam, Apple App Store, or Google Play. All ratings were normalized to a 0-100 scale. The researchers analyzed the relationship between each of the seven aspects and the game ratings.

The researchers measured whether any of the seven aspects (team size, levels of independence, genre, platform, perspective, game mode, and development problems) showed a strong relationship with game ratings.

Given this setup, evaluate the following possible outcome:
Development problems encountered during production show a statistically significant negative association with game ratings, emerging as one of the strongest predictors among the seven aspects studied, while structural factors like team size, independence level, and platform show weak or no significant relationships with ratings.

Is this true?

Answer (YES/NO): NO